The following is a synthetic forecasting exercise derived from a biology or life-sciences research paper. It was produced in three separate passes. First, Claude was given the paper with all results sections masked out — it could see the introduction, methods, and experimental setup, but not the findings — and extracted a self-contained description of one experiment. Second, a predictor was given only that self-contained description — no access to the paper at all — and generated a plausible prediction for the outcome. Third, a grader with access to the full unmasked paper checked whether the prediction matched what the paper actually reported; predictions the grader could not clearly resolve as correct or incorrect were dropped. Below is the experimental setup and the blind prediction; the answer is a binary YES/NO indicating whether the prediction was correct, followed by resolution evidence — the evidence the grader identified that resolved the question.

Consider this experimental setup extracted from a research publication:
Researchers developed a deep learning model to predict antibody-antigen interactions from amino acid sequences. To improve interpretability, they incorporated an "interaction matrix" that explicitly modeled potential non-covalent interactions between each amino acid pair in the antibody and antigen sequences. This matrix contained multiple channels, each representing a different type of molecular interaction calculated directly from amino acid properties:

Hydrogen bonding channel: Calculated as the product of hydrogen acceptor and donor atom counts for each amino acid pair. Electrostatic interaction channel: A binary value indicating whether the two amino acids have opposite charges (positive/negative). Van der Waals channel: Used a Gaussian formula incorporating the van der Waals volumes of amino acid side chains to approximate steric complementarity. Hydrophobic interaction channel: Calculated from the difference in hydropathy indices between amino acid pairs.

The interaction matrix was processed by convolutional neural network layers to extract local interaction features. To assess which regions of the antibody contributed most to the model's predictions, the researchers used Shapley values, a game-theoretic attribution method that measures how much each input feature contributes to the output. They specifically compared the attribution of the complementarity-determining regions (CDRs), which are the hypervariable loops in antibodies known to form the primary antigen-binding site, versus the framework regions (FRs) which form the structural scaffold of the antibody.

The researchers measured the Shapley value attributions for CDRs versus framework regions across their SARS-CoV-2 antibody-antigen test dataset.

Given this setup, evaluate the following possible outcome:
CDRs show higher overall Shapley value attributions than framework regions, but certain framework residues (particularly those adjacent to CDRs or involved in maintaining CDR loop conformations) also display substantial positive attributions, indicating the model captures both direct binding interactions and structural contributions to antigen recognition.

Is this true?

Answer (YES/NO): NO